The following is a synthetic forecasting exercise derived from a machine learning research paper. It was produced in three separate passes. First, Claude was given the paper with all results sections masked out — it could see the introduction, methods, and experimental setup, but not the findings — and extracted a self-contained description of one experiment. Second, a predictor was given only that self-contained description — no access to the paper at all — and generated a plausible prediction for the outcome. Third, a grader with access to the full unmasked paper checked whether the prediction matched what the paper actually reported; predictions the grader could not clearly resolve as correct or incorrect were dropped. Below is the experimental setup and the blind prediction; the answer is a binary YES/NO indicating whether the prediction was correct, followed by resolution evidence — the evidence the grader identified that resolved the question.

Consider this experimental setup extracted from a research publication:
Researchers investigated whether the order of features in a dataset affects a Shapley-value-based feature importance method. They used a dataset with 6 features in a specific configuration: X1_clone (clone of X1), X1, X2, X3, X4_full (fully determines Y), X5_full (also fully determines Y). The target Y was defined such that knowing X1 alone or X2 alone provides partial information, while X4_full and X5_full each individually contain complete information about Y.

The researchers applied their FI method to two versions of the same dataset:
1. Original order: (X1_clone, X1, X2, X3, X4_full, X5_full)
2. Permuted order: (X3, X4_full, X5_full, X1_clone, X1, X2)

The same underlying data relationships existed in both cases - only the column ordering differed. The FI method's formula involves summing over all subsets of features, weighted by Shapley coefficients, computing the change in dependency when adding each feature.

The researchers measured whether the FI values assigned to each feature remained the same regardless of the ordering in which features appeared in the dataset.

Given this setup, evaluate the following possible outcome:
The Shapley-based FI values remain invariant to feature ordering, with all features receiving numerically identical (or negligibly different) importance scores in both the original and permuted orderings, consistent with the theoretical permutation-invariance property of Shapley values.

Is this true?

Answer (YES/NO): YES